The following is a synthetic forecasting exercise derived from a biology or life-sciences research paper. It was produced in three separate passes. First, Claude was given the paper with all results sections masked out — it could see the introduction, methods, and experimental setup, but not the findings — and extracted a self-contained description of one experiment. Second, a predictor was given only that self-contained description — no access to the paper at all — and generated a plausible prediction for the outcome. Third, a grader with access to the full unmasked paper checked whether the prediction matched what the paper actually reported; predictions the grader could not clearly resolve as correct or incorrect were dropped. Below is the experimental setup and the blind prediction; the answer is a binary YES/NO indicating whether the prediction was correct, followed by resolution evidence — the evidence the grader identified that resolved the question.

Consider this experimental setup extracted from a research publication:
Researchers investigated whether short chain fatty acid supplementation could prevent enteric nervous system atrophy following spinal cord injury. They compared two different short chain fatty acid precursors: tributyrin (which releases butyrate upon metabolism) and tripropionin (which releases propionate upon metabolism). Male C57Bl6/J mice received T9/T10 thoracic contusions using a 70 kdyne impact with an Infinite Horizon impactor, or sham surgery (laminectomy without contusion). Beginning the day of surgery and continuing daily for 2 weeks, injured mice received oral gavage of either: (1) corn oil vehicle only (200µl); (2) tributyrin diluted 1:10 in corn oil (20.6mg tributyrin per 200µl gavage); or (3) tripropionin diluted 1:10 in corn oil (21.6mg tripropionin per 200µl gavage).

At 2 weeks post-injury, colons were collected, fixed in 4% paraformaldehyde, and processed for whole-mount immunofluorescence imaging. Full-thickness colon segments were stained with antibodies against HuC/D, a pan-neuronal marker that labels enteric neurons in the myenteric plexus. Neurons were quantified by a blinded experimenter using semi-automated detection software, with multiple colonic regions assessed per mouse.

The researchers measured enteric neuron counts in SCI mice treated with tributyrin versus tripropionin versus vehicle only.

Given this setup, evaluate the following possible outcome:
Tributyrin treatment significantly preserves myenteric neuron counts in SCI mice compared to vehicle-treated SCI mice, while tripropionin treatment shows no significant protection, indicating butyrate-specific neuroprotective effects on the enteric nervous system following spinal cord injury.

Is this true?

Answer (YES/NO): YES